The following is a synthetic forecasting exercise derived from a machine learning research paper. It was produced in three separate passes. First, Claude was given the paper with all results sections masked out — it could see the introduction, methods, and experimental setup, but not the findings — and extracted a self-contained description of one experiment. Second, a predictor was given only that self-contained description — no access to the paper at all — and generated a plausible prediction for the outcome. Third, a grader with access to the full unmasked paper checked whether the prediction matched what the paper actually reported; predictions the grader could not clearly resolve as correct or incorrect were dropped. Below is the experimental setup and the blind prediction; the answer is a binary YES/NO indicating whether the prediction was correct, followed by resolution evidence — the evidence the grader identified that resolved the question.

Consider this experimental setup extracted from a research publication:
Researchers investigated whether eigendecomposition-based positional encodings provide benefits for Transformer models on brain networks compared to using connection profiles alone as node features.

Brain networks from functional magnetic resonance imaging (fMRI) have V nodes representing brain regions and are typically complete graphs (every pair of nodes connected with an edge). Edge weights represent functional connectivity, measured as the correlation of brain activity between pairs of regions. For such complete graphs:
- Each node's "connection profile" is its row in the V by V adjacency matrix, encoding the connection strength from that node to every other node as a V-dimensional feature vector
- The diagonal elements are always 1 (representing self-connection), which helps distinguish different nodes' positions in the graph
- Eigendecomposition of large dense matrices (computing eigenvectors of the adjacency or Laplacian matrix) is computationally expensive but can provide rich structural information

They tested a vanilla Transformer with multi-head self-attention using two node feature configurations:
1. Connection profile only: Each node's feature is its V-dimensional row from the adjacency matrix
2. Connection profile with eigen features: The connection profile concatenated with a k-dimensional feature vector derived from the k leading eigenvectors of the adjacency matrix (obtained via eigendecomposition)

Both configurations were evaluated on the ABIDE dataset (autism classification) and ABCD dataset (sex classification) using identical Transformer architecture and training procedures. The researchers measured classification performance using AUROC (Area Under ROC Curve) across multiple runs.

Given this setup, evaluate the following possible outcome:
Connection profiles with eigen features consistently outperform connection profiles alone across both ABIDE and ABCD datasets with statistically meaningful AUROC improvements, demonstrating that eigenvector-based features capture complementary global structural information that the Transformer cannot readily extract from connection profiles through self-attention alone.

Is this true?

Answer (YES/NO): NO